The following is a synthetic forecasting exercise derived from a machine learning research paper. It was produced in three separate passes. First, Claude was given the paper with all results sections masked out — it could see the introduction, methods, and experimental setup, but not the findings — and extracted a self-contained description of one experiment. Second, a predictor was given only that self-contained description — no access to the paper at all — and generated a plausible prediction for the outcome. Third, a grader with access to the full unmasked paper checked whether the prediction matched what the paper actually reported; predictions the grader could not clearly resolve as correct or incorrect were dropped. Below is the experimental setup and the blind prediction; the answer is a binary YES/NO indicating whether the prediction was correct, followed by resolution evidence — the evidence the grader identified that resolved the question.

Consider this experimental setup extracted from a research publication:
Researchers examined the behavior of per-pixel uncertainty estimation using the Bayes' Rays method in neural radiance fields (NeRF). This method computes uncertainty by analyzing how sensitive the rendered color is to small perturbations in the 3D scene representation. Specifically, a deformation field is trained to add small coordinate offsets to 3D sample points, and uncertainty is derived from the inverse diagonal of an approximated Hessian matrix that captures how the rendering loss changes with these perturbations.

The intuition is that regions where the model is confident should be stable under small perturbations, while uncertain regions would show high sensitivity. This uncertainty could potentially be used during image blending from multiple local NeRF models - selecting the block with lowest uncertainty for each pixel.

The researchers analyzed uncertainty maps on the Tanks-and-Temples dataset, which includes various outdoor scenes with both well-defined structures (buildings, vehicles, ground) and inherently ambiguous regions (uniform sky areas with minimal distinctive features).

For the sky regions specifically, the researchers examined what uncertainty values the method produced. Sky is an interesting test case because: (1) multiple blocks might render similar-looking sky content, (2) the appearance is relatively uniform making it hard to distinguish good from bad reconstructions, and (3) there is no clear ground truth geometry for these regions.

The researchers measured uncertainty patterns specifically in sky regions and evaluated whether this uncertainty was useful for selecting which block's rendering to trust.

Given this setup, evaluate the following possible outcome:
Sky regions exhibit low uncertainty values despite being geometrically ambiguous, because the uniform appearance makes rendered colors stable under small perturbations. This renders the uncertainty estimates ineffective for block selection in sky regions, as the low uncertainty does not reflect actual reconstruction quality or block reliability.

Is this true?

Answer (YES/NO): NO